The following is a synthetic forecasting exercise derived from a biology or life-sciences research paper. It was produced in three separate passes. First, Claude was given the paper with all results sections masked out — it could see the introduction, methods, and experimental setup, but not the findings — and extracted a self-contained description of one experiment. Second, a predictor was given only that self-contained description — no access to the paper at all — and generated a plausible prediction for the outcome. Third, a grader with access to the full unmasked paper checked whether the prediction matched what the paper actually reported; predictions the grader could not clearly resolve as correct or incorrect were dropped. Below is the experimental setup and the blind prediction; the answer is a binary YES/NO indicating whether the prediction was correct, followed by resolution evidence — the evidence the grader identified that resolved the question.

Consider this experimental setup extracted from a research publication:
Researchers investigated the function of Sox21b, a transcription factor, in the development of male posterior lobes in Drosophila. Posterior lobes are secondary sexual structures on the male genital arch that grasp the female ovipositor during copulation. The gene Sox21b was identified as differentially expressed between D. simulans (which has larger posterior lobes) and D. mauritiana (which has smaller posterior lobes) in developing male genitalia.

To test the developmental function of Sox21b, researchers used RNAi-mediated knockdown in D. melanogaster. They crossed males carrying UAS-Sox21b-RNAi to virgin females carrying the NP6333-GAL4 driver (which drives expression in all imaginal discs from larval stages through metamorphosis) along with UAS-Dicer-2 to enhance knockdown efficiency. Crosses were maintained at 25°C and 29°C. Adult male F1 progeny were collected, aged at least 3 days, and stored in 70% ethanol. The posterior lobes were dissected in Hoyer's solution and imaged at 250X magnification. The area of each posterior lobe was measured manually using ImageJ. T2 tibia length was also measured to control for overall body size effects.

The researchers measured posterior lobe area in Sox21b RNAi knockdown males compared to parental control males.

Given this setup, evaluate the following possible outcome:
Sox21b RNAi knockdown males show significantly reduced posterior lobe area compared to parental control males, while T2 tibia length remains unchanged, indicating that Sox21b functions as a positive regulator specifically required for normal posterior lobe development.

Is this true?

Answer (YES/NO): NO